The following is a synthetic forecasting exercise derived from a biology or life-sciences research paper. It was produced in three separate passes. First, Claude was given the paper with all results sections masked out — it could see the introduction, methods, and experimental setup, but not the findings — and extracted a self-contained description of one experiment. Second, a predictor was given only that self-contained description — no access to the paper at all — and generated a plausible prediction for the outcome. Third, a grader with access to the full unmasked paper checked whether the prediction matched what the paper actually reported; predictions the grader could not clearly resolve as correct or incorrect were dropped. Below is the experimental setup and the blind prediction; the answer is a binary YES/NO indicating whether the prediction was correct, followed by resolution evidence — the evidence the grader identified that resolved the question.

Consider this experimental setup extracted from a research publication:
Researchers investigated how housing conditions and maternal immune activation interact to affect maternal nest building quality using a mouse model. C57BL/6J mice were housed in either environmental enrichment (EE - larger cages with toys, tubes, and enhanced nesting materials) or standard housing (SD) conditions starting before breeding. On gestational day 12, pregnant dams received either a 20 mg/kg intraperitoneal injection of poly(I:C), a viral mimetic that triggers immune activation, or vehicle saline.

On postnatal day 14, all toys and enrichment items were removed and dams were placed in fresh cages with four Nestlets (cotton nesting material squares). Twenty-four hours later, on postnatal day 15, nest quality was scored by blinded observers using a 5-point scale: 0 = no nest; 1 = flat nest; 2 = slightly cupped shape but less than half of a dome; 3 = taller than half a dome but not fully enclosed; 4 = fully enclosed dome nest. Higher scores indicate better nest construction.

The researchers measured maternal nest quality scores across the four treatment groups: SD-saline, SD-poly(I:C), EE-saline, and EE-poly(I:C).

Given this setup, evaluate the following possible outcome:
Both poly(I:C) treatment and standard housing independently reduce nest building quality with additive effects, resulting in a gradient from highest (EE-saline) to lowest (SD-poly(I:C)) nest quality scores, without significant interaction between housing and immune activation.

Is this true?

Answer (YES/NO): NO